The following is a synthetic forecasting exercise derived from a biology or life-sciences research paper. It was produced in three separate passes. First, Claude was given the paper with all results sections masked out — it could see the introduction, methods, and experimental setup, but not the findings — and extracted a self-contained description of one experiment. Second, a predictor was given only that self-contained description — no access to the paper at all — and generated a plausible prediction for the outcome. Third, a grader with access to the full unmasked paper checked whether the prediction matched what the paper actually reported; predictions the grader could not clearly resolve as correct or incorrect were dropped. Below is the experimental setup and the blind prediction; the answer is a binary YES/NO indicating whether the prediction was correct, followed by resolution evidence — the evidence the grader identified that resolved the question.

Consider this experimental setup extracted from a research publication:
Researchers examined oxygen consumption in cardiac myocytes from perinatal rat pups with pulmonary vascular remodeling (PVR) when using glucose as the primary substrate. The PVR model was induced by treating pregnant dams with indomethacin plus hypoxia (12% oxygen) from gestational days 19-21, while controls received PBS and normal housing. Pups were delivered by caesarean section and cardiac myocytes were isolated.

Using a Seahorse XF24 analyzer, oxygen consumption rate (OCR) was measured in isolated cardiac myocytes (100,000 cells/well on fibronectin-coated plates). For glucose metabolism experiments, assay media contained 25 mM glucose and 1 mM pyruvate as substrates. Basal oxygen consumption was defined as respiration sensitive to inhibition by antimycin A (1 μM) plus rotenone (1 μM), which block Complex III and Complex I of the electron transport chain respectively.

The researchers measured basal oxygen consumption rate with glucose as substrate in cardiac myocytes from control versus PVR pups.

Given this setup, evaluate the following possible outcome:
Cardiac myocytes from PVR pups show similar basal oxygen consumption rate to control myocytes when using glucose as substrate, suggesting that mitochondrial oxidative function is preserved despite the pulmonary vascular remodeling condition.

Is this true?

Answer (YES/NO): YES